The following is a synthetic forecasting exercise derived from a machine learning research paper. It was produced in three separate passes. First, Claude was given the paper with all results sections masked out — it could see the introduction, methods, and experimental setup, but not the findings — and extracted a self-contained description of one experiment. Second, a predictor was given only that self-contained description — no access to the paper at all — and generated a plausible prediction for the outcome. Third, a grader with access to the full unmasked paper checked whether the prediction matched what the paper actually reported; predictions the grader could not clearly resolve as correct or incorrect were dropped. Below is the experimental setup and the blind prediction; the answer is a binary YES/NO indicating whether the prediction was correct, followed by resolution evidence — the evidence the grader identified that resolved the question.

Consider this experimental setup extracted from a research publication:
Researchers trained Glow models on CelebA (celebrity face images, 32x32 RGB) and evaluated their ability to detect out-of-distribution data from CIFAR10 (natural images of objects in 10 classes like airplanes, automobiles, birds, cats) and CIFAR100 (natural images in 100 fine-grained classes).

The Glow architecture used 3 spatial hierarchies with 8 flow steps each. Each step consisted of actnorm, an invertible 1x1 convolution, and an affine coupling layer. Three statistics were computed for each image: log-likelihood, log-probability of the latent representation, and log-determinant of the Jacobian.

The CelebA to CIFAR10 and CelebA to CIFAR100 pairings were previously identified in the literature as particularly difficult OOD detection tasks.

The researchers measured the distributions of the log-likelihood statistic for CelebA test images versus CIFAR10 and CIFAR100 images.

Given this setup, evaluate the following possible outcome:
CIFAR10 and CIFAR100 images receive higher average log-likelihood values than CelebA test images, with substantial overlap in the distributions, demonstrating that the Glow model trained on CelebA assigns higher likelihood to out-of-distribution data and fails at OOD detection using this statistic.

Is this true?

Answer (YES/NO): YES